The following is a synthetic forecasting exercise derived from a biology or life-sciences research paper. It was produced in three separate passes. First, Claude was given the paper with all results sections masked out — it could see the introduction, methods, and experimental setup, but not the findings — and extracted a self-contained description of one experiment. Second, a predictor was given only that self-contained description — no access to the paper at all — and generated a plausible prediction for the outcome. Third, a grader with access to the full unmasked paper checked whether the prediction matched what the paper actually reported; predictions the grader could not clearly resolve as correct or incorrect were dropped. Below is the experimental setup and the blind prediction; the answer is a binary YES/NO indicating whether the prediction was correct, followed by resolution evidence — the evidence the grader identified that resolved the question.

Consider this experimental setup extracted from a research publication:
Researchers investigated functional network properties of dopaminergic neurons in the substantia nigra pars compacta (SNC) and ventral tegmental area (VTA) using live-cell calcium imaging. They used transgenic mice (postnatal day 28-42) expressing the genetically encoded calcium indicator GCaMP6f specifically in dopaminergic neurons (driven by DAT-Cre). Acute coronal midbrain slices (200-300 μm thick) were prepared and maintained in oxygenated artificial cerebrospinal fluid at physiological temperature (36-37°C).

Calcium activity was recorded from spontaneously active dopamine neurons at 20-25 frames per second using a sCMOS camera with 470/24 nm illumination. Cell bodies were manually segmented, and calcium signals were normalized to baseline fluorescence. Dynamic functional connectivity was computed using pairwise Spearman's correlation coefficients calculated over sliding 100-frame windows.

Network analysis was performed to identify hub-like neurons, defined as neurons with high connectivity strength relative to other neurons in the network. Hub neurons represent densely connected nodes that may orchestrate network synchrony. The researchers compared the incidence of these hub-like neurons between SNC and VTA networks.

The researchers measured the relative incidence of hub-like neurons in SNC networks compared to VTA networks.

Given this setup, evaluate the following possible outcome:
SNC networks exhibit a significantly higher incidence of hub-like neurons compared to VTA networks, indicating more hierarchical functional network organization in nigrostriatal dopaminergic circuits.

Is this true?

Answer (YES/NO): NO